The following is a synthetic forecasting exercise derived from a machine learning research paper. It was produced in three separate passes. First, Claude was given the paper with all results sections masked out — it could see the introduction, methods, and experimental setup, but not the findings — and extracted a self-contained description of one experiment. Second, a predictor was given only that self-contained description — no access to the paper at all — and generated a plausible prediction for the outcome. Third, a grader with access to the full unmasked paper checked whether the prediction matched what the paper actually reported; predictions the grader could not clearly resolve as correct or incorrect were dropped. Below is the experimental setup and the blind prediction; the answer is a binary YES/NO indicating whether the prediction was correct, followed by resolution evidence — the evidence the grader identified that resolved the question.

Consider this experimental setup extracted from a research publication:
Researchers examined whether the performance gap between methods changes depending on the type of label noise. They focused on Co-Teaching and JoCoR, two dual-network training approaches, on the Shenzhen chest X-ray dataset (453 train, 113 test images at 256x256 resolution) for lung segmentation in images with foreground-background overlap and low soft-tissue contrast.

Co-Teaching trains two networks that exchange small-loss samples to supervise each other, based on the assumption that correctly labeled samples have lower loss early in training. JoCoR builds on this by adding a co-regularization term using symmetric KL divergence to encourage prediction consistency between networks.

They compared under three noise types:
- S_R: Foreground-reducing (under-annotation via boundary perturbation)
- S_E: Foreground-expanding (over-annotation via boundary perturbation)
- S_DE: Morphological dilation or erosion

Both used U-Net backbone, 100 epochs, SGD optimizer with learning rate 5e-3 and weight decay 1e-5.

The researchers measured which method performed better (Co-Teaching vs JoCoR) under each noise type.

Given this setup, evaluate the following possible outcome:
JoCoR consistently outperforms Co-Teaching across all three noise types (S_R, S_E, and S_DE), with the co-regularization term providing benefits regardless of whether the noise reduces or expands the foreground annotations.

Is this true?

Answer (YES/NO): NO